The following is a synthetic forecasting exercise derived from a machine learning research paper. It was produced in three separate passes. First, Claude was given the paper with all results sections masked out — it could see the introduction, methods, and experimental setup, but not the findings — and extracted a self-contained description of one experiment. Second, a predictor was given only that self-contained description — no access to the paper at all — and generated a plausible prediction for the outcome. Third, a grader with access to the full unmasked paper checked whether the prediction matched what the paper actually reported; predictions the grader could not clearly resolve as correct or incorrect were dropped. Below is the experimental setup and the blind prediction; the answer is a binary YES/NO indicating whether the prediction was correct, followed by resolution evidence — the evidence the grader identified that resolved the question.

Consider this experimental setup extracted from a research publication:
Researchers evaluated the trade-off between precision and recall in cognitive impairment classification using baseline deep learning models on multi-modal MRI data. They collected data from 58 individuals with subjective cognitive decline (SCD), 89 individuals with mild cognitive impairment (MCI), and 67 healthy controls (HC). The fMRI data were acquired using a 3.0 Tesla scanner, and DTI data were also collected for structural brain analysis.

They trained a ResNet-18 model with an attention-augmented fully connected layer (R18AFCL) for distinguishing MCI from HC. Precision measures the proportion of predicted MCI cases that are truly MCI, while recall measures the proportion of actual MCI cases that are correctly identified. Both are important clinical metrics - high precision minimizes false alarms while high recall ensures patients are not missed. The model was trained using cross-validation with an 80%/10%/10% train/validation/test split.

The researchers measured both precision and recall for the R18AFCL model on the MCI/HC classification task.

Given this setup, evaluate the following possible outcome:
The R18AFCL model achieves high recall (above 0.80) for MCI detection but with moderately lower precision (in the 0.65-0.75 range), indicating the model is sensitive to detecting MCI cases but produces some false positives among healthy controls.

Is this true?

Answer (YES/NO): YES